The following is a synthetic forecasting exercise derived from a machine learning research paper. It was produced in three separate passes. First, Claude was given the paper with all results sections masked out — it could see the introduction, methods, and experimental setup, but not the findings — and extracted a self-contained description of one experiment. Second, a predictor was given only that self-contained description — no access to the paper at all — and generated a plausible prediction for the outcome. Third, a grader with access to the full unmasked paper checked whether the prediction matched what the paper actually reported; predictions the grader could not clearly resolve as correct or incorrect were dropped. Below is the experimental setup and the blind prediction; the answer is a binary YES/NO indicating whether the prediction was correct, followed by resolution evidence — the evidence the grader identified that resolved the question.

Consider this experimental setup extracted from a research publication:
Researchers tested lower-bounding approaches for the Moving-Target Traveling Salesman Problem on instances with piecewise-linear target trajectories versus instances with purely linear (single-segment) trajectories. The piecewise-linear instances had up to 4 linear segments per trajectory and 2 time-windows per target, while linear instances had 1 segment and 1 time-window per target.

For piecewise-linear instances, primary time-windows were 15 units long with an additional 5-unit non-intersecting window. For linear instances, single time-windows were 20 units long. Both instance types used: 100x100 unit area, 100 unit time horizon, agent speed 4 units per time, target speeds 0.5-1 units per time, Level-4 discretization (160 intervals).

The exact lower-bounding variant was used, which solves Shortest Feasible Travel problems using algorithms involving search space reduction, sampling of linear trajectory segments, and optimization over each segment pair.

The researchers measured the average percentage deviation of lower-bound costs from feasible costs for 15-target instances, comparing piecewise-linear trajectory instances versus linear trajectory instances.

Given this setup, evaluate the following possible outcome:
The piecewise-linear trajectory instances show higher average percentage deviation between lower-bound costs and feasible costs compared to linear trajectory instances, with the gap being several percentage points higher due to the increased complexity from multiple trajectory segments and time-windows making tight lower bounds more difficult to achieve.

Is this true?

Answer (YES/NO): NO